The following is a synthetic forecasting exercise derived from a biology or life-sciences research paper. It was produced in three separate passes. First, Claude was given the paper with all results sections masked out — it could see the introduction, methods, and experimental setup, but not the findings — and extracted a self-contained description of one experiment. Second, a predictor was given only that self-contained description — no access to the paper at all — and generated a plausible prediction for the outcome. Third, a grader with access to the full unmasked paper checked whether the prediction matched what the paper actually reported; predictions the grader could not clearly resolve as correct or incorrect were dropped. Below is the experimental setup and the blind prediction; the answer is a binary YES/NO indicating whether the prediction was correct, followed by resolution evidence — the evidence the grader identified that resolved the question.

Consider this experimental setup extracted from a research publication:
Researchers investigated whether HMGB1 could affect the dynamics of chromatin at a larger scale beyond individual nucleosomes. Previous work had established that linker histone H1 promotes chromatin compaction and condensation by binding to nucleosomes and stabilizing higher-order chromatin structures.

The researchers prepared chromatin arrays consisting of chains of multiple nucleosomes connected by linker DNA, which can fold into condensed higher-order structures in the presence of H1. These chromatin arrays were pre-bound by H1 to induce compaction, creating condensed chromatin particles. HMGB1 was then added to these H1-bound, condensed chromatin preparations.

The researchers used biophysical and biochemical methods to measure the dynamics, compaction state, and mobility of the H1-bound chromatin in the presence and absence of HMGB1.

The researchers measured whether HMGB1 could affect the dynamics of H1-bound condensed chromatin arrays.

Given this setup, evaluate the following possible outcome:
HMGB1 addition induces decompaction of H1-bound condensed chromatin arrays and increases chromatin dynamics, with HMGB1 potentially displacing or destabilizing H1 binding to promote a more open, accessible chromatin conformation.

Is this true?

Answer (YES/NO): NO